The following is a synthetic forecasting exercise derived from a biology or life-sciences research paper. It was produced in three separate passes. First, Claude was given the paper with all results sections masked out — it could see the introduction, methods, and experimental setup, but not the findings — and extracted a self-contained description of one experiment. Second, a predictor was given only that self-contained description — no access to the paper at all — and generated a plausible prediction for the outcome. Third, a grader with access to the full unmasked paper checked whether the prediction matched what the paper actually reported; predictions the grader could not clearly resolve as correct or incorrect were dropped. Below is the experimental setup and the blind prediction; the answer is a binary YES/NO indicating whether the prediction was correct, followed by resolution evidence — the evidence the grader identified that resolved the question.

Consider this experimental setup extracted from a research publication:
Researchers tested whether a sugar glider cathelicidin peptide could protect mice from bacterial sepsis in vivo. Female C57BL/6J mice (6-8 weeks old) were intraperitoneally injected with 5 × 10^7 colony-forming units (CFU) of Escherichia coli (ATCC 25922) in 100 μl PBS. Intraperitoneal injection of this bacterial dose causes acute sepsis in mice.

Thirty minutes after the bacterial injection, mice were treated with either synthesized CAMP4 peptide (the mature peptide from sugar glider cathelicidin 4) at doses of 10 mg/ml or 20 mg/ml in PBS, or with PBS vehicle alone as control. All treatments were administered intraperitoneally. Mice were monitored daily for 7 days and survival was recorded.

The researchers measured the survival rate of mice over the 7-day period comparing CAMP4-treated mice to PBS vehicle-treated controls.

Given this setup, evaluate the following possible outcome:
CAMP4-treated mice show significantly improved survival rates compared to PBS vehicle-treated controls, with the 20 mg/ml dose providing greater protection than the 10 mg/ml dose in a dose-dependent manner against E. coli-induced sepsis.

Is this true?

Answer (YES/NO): NO